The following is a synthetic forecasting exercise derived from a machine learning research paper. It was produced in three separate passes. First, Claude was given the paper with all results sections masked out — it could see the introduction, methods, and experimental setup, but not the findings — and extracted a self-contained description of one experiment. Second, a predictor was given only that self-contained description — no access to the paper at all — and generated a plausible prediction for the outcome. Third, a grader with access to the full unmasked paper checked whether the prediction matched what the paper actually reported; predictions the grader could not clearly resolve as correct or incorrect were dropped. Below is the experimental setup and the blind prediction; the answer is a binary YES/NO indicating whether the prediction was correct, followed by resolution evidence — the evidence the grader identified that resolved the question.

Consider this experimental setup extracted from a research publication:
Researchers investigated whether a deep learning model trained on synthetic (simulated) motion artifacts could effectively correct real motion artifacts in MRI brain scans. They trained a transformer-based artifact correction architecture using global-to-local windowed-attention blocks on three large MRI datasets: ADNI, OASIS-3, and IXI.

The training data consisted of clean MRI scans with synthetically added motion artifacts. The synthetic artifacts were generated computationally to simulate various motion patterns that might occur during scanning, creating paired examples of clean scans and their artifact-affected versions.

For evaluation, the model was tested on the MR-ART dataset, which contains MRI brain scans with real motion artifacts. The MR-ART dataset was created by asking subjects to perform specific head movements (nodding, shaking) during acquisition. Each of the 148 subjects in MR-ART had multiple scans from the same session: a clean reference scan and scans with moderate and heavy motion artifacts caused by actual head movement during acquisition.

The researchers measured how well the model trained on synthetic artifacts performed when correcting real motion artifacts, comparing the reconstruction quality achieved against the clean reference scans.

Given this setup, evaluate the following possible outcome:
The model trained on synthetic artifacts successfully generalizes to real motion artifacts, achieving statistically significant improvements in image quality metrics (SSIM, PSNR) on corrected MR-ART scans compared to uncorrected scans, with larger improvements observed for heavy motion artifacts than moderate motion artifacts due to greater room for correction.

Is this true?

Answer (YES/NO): NO